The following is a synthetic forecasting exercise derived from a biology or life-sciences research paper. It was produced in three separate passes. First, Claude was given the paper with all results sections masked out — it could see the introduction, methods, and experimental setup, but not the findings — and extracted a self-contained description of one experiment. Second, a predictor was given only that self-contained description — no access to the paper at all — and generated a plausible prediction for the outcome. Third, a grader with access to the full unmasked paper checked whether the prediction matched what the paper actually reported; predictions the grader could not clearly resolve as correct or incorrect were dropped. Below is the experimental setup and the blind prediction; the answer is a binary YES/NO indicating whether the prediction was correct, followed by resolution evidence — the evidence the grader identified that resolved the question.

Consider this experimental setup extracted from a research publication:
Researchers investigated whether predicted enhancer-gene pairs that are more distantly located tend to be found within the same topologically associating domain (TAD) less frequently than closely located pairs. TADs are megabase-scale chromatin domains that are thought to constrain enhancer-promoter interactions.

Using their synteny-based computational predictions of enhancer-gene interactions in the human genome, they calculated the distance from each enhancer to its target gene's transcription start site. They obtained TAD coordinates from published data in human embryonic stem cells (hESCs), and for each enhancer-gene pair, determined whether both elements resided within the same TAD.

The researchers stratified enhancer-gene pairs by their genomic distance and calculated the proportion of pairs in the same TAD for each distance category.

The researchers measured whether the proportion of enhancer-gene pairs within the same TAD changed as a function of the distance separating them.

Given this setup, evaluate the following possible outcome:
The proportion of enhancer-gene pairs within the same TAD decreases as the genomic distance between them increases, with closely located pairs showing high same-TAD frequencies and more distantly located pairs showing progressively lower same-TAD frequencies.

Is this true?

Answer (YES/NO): YES